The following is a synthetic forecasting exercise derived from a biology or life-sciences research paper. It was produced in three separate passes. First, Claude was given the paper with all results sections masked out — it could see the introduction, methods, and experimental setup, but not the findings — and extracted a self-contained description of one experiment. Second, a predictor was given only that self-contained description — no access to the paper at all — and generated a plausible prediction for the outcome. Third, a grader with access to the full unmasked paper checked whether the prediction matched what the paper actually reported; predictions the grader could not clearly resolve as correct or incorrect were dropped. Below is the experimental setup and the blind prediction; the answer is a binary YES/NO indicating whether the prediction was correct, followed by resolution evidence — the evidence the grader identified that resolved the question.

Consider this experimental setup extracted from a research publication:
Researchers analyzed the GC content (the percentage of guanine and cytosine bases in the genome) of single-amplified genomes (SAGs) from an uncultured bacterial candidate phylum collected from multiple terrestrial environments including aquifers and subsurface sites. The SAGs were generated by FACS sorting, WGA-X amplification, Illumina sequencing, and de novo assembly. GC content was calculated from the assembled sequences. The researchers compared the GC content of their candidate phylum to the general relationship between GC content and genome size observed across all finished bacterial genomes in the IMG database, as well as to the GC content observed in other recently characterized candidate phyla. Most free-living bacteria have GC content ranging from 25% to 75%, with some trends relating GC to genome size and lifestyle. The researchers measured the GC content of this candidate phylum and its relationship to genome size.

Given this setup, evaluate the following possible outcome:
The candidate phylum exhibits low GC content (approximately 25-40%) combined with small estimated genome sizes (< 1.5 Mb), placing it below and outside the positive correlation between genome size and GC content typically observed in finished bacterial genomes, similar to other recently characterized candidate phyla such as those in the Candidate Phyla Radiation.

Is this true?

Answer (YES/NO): NO